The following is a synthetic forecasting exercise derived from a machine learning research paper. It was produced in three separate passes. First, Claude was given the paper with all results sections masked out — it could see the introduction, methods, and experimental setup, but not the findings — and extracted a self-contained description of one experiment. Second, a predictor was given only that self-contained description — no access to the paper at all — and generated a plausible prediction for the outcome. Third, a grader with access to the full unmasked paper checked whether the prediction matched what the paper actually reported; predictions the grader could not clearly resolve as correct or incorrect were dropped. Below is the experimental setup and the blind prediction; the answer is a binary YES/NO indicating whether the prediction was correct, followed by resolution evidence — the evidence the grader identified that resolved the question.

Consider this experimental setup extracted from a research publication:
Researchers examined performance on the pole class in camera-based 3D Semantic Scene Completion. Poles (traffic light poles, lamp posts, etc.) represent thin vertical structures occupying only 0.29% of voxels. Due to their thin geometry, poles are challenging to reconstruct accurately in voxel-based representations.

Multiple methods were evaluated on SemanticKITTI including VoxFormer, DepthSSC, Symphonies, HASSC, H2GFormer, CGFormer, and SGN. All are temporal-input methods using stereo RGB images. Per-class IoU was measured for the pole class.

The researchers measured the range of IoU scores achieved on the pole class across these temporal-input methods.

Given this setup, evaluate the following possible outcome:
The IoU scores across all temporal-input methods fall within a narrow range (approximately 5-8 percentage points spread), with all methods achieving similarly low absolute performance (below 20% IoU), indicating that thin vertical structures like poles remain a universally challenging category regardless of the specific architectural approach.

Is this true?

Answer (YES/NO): YES